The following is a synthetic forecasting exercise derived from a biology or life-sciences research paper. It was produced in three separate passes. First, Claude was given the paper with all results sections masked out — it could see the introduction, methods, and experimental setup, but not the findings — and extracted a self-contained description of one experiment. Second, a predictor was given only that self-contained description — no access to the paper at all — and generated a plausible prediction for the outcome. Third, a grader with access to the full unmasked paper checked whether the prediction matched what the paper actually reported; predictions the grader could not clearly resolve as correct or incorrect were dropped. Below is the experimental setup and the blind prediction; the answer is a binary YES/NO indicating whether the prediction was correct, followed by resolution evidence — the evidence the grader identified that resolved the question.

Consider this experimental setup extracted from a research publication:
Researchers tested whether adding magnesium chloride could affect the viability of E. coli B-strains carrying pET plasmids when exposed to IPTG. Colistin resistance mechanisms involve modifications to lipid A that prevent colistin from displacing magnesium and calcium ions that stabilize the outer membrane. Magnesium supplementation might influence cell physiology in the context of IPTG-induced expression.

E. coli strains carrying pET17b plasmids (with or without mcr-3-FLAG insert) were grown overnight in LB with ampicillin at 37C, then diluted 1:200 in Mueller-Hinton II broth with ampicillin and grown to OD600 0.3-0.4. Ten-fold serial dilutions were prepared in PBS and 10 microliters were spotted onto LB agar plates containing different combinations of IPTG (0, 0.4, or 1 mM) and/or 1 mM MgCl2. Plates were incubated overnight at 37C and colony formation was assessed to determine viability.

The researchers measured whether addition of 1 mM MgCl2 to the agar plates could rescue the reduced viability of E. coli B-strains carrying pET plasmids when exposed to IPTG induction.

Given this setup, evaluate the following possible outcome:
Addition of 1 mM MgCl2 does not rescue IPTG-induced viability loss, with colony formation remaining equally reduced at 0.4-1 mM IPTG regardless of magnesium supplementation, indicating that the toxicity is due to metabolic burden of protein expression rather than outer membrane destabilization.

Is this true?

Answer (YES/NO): YES